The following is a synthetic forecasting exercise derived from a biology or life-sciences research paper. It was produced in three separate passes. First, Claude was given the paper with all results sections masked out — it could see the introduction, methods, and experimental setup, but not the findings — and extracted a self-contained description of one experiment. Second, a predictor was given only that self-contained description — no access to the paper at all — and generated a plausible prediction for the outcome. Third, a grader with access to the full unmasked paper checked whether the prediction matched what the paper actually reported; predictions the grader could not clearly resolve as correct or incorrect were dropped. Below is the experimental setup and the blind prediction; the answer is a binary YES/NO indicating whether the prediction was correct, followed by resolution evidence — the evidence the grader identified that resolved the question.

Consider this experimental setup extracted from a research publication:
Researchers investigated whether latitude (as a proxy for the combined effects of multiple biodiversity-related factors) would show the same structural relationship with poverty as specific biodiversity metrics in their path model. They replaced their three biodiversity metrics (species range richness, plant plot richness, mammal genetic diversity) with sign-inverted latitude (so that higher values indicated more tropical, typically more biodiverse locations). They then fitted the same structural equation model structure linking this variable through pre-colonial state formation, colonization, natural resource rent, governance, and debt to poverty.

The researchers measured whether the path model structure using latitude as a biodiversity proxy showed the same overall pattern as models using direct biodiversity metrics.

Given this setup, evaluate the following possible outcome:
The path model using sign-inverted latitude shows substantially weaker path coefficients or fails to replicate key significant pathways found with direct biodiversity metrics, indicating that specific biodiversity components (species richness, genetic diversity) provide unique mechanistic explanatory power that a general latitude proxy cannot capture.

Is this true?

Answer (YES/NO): NO